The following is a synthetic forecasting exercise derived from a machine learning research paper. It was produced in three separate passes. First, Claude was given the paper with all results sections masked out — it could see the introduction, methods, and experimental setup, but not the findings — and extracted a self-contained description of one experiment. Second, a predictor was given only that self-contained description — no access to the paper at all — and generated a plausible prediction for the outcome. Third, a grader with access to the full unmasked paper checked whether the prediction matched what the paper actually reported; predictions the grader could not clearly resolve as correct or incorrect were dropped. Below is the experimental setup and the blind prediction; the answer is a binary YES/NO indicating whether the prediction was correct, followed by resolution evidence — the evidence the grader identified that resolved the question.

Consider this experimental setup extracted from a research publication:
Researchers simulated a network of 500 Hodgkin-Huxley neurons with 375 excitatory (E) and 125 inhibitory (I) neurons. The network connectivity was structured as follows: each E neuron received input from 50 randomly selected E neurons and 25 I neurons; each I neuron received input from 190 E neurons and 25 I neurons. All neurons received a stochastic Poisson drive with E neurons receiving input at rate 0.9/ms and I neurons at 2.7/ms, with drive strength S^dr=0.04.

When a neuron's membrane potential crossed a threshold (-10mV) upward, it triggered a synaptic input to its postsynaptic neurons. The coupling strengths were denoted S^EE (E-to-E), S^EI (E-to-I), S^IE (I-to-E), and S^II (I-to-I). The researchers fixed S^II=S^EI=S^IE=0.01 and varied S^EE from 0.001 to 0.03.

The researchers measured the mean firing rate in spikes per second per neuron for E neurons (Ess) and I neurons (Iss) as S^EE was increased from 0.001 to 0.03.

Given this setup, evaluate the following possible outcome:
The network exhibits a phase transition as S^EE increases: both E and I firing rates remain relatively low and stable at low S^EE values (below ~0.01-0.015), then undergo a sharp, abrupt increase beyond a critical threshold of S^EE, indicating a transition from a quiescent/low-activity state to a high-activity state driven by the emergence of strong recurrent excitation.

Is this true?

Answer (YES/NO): NO